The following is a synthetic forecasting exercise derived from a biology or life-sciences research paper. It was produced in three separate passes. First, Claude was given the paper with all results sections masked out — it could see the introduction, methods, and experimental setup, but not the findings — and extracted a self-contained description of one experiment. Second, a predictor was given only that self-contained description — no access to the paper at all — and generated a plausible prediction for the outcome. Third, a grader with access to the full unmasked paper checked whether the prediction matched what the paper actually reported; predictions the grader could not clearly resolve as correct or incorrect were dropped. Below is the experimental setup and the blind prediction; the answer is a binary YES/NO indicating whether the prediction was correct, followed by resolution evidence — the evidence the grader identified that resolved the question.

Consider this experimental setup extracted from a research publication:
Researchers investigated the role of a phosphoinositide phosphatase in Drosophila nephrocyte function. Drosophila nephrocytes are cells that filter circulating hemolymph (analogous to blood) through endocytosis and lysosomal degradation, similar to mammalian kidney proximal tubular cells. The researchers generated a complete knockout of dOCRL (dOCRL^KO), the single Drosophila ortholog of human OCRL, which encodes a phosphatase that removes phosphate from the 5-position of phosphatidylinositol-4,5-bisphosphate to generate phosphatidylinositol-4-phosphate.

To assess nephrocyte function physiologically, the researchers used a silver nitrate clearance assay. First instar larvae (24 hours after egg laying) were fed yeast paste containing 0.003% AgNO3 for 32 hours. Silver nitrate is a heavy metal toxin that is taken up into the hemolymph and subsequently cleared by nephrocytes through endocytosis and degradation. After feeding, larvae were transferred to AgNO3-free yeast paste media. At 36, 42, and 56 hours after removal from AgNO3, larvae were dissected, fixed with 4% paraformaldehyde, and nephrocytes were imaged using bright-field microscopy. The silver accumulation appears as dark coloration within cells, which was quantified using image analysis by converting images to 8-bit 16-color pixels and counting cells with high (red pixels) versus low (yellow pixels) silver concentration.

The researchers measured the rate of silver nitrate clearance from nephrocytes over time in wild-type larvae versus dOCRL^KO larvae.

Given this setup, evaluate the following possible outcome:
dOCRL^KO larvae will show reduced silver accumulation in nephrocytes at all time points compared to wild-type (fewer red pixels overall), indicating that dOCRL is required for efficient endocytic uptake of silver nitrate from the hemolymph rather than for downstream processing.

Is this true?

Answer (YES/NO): NO